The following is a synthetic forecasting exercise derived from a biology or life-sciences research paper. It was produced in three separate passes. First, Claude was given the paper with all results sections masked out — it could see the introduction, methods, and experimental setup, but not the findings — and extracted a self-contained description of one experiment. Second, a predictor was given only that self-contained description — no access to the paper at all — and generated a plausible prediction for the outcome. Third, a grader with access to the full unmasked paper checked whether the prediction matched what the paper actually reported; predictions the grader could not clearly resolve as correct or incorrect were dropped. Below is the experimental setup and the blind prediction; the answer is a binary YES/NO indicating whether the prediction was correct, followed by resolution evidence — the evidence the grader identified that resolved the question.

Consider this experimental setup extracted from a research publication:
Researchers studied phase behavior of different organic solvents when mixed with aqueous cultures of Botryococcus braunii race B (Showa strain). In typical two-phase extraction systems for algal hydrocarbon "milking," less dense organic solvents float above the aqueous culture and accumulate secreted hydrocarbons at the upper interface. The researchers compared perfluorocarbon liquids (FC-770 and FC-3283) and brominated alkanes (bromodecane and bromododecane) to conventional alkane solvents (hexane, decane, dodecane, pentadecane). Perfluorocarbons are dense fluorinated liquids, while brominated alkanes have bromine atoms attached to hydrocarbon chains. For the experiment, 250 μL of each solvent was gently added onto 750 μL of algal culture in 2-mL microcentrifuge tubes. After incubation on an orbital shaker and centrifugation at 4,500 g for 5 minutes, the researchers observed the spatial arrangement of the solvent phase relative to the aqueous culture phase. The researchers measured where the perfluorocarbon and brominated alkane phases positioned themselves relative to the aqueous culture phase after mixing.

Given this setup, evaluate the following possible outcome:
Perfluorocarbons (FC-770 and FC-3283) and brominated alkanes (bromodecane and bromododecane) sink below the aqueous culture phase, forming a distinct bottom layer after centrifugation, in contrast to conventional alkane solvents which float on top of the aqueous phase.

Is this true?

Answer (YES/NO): YES